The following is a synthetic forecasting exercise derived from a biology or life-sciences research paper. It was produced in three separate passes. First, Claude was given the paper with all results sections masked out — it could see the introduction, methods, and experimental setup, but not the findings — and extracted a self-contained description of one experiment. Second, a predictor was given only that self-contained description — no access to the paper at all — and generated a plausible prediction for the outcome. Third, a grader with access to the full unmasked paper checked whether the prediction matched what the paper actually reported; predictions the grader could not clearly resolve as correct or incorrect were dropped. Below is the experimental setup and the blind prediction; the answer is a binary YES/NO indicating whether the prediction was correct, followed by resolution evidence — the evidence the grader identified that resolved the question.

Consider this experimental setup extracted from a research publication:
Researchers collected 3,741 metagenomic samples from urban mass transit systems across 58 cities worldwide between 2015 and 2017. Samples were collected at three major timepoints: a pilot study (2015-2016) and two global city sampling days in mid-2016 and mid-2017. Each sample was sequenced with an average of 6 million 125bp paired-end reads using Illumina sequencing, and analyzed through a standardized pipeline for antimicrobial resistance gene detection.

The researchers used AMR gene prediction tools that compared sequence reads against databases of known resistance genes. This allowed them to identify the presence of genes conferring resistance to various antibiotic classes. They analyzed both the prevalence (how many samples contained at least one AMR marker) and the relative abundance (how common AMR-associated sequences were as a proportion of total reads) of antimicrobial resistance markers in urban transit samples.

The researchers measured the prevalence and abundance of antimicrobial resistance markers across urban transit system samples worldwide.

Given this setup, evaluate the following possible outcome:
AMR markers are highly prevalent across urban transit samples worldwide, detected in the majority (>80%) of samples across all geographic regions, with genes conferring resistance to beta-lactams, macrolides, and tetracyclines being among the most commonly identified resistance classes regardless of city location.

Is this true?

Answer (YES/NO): NO